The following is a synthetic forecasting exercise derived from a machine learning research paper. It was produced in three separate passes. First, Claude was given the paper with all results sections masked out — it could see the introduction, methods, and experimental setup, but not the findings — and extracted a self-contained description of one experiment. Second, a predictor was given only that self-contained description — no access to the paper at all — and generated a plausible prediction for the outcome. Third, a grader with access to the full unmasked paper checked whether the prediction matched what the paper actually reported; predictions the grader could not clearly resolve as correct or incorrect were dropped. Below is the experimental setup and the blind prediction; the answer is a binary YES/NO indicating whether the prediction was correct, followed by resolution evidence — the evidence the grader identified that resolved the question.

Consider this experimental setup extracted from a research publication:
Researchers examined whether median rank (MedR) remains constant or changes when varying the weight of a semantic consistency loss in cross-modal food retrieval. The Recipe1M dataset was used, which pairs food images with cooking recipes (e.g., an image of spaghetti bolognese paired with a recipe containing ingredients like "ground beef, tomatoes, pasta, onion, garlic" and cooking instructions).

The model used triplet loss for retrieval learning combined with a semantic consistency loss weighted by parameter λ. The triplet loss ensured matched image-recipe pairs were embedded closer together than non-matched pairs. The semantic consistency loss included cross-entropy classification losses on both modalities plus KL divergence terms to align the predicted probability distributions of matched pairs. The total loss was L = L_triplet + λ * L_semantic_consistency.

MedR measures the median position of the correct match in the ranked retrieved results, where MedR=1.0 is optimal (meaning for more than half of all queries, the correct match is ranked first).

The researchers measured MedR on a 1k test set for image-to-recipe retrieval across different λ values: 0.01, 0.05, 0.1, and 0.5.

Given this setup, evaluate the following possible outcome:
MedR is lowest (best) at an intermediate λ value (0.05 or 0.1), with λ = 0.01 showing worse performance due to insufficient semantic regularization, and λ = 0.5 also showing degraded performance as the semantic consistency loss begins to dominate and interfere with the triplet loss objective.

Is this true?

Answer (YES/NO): NO